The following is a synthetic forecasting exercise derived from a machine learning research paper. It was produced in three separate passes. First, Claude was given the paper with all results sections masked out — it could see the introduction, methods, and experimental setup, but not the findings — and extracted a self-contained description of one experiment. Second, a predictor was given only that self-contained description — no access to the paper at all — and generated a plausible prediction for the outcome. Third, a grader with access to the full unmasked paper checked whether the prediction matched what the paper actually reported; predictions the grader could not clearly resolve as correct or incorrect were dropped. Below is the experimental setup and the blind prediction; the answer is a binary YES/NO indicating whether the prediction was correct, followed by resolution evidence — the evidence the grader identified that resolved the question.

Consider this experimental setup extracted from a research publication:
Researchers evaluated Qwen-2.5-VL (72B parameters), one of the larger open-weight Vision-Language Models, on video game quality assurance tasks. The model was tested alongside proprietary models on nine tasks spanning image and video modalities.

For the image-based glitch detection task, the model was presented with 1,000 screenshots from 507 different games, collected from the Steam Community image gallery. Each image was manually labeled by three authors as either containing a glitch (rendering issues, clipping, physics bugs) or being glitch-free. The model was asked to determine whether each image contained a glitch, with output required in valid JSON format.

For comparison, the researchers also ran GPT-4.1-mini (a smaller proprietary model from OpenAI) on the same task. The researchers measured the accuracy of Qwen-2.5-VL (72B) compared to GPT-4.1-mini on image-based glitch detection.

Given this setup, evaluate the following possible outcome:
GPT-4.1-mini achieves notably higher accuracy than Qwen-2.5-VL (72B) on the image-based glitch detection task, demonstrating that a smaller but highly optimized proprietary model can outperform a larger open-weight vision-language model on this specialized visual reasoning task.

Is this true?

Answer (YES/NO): YES